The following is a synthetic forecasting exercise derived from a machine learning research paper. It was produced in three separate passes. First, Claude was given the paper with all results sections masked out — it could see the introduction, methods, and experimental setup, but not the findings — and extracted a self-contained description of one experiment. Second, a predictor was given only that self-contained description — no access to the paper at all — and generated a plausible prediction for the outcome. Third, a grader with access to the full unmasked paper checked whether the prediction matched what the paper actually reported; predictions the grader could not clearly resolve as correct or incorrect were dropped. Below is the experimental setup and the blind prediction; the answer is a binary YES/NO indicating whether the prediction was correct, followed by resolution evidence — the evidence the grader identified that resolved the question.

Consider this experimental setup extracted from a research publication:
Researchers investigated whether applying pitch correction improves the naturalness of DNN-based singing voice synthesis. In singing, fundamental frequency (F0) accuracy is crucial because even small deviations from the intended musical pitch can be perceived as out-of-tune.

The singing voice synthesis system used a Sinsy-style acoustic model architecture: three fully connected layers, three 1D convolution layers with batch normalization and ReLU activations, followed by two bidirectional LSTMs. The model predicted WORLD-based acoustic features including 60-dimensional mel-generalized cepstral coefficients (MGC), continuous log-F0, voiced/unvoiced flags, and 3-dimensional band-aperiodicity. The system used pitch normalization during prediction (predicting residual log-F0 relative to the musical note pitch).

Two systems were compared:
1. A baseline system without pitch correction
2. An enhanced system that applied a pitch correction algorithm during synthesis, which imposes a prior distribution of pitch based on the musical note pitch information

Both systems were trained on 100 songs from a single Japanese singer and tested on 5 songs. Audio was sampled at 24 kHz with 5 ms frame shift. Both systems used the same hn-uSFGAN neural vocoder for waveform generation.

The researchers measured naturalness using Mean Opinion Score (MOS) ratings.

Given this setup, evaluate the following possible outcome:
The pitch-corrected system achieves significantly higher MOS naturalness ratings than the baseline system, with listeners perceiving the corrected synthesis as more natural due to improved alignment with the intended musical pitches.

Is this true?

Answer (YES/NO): NO